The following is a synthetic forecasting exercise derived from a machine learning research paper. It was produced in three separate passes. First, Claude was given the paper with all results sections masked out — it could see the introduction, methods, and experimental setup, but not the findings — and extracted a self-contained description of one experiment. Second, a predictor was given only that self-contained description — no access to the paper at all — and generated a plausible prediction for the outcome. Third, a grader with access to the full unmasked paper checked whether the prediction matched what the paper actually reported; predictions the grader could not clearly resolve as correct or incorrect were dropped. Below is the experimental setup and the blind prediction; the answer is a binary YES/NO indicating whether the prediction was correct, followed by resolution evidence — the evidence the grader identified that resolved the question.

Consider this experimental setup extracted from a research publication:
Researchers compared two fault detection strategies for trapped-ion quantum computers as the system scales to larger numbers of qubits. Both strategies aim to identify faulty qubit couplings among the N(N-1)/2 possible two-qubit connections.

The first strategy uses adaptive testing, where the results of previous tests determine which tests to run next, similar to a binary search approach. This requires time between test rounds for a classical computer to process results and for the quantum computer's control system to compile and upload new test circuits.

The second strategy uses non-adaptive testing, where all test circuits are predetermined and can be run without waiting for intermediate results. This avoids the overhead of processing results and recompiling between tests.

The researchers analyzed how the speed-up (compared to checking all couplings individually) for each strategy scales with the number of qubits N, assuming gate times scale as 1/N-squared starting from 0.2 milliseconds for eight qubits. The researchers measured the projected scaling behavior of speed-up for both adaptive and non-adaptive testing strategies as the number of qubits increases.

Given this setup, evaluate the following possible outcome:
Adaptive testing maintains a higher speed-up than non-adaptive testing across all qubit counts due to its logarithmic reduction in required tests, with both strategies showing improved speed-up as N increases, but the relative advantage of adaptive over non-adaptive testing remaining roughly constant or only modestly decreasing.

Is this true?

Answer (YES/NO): NO